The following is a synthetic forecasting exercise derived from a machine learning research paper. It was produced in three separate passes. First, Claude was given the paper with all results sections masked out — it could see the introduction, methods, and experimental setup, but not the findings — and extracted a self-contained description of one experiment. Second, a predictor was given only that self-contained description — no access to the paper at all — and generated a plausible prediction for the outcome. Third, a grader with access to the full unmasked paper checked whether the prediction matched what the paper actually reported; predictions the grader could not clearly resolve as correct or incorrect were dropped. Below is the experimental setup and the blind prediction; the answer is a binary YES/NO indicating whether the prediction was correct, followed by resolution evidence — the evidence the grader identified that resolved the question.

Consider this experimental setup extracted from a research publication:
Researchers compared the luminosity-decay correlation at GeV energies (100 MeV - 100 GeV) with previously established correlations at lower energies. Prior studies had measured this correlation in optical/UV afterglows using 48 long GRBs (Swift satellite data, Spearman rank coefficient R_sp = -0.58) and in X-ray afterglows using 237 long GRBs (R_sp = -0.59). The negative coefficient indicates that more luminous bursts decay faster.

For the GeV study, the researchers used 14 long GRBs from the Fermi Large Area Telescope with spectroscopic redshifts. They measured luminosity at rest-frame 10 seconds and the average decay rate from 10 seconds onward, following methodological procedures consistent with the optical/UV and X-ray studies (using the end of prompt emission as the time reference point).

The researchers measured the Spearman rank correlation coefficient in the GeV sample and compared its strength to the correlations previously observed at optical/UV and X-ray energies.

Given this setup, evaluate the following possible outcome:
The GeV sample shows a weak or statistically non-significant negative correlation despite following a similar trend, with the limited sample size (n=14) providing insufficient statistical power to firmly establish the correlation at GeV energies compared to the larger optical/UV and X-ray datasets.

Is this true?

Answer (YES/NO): NO